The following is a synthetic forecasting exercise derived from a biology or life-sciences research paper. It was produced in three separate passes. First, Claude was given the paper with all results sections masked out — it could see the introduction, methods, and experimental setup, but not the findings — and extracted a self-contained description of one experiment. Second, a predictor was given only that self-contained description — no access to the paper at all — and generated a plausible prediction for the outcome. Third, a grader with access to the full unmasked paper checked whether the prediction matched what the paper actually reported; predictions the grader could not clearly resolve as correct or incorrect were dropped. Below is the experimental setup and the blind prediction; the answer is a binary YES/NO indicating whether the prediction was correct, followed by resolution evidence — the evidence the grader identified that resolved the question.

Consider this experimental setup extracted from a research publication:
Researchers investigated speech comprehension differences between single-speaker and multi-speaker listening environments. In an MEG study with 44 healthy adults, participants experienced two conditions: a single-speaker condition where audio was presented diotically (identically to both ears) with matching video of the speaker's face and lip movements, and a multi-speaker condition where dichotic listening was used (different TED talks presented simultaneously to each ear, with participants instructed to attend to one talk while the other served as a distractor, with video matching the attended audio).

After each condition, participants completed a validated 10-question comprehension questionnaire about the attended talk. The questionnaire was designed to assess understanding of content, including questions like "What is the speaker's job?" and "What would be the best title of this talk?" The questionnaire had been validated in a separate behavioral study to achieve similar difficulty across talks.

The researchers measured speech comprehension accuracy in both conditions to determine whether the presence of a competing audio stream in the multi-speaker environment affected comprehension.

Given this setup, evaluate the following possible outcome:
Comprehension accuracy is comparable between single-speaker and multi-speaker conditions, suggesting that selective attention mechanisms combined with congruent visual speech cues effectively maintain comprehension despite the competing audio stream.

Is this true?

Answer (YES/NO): YES